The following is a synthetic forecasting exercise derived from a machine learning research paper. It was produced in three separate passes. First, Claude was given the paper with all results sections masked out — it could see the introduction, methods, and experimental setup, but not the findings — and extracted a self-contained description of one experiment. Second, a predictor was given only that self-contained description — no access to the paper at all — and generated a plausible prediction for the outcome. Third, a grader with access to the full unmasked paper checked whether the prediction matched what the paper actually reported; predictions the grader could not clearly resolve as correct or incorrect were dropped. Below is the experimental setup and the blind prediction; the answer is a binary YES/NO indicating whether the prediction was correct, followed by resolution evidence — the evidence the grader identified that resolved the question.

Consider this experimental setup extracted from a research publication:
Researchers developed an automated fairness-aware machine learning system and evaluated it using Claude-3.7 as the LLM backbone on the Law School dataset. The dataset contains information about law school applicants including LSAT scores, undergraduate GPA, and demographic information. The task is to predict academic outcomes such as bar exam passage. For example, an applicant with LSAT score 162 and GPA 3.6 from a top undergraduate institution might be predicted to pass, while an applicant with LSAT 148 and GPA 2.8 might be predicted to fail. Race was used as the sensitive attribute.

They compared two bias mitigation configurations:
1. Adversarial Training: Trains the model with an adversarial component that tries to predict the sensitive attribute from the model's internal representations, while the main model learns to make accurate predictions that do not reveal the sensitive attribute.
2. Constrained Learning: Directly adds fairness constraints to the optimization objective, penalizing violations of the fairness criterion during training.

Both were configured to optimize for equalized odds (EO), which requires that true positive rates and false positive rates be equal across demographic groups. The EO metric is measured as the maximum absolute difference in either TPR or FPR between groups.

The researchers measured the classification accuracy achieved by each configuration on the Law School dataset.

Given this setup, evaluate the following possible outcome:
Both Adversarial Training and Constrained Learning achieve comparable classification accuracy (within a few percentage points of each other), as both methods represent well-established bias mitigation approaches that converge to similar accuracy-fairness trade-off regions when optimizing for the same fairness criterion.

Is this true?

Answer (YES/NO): YES